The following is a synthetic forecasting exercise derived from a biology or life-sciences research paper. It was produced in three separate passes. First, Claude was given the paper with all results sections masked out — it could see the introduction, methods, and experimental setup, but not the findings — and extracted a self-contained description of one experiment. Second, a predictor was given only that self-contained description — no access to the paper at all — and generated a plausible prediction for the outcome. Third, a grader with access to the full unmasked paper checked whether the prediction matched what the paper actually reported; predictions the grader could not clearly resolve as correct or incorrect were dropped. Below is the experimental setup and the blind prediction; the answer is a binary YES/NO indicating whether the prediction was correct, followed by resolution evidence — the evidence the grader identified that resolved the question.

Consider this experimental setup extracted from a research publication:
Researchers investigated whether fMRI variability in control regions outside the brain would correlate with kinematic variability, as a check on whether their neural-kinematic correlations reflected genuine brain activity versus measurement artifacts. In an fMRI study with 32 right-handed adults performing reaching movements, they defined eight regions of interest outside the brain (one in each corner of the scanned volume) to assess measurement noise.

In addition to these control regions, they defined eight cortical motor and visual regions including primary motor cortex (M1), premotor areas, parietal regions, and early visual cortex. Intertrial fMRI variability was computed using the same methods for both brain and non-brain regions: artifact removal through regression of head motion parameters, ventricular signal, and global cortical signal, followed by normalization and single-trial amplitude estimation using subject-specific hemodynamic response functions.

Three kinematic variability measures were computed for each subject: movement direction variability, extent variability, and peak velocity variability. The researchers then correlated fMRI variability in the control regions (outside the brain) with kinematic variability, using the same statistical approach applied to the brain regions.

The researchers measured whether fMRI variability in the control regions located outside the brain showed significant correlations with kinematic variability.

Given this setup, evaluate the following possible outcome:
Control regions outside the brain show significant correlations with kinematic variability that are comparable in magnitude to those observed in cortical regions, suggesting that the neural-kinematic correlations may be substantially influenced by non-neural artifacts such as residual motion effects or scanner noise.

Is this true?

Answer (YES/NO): NO